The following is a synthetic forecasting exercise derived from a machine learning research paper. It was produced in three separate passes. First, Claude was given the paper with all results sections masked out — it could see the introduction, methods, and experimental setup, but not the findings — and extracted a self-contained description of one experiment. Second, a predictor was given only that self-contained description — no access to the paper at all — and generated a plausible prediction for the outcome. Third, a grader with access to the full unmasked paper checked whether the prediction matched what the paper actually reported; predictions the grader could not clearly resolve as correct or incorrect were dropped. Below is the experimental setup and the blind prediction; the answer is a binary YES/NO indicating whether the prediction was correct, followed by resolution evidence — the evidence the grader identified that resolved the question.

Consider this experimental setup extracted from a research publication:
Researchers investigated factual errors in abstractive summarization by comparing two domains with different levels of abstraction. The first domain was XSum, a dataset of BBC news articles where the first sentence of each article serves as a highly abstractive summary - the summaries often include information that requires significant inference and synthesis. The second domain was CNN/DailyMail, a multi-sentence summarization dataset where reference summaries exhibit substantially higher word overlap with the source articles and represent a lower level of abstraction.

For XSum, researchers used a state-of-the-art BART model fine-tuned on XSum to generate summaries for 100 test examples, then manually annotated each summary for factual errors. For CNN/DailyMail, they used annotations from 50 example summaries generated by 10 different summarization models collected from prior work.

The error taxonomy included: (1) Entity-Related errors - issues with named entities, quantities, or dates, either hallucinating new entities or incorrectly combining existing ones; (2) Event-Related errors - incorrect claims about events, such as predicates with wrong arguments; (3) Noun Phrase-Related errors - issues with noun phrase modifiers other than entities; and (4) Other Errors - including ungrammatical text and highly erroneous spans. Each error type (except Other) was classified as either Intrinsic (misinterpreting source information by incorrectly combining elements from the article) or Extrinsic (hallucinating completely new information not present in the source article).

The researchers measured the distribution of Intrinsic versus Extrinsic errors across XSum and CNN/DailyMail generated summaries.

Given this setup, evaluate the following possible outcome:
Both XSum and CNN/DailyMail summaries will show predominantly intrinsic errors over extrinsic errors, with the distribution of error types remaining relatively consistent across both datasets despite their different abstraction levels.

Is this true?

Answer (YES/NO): NO